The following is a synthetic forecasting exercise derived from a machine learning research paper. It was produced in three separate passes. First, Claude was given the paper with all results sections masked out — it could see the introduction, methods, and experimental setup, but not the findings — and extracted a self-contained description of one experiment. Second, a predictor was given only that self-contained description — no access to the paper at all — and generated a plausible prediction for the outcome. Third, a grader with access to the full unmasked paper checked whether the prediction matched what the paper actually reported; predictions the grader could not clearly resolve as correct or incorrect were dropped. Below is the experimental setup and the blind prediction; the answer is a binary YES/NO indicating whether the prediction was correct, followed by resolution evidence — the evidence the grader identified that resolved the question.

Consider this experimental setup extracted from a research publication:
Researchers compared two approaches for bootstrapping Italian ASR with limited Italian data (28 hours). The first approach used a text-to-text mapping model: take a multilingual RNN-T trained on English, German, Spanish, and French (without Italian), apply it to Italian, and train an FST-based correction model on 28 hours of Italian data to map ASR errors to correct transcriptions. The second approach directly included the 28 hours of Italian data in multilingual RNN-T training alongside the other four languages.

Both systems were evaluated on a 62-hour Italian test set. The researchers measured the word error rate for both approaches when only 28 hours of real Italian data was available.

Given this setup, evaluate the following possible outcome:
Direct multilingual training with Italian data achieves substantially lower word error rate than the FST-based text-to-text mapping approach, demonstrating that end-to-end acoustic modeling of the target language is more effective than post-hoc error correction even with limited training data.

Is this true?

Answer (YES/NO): NO